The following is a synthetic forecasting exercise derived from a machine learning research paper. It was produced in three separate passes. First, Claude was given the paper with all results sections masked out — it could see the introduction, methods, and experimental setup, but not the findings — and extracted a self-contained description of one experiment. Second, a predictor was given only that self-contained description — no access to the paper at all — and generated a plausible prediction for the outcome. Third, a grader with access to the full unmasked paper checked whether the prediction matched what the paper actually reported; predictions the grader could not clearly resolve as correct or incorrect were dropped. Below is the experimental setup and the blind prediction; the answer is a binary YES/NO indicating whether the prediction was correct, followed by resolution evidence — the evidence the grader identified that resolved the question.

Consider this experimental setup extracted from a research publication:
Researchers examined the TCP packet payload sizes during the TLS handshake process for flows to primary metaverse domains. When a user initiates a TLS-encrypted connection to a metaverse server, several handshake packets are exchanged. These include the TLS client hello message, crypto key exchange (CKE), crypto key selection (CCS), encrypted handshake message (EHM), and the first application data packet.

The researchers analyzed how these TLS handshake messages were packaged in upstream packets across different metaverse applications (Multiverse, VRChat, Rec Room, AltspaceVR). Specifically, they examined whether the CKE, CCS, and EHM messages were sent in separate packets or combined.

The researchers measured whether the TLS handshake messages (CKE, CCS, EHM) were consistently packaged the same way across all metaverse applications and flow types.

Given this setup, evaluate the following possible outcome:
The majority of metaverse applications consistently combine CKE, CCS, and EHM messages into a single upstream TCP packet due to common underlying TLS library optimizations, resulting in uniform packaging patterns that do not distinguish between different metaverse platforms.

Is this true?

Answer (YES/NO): NO